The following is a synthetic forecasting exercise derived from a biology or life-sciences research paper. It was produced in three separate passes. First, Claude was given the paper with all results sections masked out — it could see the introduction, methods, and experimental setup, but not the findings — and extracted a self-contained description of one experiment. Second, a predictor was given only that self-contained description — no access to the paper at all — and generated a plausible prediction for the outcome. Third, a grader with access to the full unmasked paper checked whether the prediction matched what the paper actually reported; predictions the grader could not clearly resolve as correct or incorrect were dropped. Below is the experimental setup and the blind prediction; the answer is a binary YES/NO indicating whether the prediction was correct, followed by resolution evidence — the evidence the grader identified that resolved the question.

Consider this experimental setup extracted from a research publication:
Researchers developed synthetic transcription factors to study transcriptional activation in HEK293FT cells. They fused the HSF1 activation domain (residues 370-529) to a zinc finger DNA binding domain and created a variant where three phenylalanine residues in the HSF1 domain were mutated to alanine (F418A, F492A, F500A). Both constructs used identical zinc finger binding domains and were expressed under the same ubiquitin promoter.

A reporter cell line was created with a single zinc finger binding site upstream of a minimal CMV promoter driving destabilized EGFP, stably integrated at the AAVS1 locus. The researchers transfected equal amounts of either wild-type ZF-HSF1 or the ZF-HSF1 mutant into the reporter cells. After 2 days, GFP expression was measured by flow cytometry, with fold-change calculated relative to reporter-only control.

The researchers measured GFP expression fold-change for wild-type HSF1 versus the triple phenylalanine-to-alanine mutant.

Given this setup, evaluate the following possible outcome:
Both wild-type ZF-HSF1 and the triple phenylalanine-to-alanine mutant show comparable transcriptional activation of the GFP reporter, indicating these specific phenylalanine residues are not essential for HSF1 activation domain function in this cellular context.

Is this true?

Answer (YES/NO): NO